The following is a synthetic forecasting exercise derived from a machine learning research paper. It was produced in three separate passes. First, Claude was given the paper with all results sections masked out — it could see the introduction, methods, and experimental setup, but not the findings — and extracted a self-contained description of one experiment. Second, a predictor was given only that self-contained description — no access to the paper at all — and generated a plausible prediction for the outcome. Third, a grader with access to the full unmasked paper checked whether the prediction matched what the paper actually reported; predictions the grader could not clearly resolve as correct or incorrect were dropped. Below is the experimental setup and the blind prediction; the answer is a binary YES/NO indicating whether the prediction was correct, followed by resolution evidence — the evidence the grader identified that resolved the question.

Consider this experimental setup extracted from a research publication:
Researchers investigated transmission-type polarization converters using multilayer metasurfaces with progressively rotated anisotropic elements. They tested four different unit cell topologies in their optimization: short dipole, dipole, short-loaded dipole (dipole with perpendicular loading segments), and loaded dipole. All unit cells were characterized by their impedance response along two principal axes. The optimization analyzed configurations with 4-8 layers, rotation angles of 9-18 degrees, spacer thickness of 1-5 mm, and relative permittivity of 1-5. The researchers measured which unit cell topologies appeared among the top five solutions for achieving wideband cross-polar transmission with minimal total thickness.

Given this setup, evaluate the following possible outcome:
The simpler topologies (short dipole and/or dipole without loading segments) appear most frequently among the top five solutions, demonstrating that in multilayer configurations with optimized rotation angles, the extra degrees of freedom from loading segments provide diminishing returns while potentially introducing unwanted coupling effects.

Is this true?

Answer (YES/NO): NO